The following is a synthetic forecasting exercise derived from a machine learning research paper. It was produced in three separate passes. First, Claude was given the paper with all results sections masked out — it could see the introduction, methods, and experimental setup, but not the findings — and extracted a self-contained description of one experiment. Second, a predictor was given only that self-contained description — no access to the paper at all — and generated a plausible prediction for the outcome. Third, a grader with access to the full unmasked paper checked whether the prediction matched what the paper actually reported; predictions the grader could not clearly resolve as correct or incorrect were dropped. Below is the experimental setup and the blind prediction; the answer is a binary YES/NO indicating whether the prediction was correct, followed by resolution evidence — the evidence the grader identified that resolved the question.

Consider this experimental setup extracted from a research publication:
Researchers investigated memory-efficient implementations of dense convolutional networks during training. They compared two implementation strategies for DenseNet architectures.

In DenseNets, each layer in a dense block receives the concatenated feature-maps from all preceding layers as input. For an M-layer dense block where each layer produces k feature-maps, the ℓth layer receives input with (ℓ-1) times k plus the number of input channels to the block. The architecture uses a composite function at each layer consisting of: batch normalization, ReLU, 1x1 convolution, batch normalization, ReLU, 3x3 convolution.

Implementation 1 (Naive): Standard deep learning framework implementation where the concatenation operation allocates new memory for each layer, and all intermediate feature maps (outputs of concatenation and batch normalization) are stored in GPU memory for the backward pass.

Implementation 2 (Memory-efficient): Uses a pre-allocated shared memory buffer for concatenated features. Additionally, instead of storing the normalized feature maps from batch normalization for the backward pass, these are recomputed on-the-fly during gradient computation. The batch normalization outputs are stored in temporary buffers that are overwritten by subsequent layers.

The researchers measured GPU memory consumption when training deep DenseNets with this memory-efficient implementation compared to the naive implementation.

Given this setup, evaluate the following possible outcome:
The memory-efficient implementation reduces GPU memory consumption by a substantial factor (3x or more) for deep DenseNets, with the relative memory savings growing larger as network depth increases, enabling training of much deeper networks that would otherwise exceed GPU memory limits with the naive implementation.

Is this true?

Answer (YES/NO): NO